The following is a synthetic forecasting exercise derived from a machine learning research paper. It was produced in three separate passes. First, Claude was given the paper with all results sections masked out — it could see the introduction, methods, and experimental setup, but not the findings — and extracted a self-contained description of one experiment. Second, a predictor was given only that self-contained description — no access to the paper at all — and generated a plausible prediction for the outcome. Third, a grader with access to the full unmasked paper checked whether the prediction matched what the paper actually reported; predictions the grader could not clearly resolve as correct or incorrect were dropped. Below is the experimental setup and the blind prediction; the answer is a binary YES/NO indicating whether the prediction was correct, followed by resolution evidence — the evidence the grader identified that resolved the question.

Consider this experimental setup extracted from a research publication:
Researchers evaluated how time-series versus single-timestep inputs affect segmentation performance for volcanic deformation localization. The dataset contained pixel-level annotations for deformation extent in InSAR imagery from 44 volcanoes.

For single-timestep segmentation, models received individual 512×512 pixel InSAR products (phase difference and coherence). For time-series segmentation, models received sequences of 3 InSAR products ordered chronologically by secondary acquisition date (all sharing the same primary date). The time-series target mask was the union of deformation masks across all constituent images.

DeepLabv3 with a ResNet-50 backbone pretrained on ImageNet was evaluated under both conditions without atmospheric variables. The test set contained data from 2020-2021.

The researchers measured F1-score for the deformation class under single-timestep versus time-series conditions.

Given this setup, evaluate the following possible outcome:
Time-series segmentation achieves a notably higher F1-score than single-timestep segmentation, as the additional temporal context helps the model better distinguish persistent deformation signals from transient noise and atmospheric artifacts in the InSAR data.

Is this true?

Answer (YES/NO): NO